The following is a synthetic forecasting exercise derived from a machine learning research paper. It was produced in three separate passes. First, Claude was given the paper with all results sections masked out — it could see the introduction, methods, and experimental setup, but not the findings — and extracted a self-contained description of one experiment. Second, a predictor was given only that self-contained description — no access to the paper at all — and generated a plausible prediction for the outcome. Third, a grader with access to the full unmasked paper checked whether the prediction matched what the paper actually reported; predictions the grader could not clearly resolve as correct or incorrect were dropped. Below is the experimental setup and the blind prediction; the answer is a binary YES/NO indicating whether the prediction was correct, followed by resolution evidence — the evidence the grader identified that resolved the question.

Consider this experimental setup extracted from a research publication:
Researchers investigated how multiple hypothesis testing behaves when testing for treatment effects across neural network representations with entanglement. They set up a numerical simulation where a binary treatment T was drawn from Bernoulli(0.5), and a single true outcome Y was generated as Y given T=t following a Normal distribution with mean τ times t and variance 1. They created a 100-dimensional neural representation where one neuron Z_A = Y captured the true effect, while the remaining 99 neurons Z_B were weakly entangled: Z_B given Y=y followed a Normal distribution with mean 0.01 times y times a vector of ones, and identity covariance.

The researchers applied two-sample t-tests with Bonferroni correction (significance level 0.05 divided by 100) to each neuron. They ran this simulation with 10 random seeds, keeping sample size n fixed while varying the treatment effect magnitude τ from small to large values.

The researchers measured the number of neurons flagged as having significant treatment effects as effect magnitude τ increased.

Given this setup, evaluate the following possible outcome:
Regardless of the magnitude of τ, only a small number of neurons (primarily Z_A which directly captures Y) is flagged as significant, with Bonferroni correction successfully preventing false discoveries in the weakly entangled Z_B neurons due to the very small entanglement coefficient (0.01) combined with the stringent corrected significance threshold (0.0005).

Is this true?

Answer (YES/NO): NO